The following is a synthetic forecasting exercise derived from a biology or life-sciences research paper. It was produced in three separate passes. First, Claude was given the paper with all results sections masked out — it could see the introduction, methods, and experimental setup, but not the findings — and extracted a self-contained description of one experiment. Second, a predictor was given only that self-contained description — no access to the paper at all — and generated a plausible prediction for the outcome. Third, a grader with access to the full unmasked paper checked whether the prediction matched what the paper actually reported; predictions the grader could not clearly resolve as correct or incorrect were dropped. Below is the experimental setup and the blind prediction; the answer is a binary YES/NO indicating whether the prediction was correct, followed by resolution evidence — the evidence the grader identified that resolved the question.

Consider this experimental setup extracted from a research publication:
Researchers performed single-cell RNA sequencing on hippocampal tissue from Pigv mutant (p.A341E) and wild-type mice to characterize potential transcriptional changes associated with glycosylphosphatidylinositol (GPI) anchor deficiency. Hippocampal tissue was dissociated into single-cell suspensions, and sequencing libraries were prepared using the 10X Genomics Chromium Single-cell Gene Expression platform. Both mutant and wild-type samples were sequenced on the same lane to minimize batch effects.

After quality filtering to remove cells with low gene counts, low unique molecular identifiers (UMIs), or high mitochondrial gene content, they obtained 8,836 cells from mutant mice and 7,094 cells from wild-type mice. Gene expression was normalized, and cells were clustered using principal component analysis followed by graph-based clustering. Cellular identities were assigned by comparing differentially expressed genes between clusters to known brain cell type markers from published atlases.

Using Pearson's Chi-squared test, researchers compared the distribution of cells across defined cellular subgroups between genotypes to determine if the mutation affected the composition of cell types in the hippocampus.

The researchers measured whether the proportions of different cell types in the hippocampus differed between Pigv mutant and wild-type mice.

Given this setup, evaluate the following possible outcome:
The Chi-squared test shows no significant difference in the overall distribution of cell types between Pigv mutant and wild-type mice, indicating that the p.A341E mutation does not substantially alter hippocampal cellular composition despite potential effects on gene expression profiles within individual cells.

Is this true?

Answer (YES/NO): NO